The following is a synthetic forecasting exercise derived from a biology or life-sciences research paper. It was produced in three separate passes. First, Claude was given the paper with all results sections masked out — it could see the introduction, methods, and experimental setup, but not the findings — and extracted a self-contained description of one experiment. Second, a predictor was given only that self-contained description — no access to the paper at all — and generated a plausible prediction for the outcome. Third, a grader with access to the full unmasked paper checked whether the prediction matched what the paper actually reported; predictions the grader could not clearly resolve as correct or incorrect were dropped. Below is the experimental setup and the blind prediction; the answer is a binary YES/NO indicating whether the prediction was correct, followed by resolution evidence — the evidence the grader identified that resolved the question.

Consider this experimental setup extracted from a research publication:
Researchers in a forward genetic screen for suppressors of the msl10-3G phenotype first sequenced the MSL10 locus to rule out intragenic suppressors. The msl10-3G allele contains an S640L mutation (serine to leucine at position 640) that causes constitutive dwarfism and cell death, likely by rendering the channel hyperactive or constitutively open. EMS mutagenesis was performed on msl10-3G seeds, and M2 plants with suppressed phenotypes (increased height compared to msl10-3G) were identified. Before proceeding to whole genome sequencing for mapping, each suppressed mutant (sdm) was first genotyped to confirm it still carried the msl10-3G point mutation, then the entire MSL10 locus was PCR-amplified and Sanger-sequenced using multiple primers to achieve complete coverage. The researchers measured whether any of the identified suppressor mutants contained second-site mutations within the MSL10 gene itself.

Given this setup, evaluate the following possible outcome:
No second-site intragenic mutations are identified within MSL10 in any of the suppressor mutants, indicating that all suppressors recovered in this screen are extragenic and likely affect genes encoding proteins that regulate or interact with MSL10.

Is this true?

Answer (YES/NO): NO